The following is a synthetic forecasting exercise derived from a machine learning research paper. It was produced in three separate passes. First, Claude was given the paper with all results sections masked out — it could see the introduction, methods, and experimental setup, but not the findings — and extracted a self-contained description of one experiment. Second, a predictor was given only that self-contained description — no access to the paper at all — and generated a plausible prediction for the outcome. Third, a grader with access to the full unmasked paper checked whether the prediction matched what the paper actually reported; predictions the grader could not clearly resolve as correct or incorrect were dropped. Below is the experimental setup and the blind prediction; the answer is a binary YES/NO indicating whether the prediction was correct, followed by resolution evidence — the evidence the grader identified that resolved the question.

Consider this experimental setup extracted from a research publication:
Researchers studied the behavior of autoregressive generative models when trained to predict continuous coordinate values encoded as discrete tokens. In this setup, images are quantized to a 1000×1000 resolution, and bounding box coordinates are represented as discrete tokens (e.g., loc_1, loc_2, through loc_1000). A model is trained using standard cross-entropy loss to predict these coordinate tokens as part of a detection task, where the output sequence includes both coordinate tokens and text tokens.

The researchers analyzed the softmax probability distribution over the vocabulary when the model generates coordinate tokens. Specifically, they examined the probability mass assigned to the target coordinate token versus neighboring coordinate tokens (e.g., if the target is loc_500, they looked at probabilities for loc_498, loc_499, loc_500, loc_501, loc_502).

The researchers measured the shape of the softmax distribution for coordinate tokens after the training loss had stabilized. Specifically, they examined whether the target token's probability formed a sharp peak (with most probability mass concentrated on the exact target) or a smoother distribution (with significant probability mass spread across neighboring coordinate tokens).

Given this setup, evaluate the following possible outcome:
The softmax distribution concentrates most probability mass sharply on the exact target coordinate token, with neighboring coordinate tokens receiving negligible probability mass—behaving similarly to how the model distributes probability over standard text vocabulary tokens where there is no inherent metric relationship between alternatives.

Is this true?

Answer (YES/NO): NO